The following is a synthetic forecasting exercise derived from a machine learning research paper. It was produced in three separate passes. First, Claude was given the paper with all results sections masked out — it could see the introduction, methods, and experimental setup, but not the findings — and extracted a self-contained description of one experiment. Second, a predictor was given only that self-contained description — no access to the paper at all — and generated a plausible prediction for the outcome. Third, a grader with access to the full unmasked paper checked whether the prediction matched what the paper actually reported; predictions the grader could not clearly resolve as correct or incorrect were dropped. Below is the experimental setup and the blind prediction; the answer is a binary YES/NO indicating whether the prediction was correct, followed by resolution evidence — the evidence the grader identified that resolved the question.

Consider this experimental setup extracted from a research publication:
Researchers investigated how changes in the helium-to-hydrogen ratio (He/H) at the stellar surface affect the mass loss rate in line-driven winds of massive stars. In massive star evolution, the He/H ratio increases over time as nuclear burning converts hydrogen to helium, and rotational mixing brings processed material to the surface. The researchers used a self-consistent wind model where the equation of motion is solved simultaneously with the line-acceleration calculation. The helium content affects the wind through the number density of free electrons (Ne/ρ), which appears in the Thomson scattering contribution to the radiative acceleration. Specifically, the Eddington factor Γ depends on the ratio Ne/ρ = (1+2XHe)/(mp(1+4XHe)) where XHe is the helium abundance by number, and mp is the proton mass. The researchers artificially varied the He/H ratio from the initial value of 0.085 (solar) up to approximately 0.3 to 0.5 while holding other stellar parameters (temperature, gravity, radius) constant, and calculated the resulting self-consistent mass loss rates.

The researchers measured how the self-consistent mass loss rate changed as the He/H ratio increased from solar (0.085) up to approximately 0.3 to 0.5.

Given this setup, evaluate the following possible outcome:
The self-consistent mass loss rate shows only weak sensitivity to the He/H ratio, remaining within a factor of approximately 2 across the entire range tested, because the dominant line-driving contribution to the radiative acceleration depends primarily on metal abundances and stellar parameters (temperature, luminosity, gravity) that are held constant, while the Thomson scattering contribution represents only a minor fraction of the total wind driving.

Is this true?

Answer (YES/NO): NO